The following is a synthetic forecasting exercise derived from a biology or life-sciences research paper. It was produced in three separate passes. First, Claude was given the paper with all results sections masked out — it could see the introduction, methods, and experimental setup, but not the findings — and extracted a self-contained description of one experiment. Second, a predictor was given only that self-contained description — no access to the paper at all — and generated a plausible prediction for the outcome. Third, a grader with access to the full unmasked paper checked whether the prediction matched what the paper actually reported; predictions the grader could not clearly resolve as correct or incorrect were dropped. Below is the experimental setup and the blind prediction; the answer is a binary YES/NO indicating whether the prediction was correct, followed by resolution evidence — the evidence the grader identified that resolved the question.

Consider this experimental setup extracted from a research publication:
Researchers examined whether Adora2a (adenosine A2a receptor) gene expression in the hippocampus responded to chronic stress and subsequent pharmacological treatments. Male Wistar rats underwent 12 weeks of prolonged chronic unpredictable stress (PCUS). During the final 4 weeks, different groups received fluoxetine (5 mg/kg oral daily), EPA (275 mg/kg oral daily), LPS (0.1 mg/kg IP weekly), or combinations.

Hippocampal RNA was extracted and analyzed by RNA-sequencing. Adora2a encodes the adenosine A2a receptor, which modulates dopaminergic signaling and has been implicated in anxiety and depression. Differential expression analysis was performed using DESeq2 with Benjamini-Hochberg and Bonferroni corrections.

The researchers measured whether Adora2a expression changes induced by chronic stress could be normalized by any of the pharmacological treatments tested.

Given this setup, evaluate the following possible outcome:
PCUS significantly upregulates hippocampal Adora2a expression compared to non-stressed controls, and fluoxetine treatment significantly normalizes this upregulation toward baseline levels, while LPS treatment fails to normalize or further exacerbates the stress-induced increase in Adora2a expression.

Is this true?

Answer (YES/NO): NO